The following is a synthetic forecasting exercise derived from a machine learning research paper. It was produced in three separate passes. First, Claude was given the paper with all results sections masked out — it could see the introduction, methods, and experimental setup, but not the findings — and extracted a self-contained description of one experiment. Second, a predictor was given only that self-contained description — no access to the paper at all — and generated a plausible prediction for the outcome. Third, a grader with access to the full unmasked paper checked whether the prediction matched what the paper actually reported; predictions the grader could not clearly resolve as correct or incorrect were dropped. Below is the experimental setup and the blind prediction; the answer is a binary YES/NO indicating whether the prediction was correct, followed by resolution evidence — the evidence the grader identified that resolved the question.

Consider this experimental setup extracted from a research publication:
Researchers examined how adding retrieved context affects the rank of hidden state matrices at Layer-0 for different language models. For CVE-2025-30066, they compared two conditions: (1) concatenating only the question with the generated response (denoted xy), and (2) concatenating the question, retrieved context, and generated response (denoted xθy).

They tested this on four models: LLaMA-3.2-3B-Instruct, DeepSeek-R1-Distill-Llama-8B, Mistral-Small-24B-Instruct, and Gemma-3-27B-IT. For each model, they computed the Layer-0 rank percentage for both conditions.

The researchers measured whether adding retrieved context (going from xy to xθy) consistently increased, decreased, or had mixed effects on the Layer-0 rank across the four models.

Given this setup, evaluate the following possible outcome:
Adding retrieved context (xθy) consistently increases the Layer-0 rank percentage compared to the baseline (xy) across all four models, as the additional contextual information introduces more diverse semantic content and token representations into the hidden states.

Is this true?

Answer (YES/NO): NO